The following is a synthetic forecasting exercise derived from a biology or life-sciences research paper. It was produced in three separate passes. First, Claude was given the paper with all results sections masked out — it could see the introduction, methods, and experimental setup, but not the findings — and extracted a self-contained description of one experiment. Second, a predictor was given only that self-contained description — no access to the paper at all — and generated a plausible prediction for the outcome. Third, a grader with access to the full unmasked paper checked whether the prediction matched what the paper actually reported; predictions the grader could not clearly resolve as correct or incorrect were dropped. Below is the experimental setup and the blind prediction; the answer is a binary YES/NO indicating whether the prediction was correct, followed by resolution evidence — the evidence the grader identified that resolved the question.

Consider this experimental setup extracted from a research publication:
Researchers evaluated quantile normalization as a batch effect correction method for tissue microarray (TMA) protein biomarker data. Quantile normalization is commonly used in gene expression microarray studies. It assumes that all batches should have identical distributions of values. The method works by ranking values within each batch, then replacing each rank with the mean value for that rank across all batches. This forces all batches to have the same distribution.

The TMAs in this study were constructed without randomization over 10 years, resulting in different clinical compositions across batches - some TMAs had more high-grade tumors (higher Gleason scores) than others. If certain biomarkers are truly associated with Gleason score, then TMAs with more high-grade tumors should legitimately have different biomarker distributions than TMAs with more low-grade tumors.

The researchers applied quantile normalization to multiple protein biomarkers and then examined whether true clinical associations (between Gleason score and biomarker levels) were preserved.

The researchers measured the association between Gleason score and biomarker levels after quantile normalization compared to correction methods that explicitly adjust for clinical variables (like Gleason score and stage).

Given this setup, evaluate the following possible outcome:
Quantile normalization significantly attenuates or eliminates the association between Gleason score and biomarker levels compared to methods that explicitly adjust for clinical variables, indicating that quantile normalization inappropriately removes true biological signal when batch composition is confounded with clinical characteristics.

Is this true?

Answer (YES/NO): NO